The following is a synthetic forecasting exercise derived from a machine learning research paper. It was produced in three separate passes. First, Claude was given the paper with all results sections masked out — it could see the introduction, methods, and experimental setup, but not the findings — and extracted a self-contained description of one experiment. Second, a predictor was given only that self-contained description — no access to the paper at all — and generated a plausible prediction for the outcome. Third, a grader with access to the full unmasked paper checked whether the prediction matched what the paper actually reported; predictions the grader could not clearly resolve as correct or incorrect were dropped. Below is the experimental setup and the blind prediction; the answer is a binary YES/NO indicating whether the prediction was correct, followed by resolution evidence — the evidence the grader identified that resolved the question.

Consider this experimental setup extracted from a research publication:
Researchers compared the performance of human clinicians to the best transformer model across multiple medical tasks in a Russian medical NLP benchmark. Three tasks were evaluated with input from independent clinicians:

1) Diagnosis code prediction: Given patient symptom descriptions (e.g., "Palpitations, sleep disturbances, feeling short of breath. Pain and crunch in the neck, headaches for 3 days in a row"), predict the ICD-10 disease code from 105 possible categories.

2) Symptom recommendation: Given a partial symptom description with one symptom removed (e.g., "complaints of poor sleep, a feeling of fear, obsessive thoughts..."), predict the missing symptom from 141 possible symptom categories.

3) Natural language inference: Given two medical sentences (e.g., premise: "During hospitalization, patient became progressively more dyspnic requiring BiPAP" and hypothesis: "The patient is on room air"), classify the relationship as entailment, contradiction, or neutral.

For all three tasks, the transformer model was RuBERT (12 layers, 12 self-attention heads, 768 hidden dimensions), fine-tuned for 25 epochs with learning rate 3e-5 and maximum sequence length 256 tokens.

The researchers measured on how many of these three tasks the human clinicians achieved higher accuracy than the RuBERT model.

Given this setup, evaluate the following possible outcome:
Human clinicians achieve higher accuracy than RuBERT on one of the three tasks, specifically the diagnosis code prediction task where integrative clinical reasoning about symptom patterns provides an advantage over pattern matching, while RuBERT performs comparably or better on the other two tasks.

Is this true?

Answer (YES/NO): NO